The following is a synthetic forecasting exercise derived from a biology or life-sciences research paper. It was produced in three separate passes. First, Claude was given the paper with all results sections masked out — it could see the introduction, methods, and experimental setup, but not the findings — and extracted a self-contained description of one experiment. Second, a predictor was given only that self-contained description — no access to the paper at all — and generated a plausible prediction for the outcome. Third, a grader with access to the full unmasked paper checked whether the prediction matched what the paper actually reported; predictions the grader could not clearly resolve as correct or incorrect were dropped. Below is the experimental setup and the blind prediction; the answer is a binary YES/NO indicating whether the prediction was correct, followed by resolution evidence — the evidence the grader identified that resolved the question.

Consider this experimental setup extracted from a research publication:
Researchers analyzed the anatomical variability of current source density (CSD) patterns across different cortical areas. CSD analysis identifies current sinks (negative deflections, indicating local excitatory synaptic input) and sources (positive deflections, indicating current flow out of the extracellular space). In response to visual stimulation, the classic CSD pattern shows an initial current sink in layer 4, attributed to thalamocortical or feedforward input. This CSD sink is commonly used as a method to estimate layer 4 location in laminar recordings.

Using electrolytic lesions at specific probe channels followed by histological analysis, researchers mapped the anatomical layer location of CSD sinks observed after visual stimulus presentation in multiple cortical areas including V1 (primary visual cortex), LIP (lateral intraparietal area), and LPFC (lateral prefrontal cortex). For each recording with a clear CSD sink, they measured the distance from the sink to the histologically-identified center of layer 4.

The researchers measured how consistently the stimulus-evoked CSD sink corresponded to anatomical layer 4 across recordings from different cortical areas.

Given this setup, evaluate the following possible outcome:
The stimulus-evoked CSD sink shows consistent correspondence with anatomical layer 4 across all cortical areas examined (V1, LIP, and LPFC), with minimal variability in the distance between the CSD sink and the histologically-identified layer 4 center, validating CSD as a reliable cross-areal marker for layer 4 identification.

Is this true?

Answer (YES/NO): NO